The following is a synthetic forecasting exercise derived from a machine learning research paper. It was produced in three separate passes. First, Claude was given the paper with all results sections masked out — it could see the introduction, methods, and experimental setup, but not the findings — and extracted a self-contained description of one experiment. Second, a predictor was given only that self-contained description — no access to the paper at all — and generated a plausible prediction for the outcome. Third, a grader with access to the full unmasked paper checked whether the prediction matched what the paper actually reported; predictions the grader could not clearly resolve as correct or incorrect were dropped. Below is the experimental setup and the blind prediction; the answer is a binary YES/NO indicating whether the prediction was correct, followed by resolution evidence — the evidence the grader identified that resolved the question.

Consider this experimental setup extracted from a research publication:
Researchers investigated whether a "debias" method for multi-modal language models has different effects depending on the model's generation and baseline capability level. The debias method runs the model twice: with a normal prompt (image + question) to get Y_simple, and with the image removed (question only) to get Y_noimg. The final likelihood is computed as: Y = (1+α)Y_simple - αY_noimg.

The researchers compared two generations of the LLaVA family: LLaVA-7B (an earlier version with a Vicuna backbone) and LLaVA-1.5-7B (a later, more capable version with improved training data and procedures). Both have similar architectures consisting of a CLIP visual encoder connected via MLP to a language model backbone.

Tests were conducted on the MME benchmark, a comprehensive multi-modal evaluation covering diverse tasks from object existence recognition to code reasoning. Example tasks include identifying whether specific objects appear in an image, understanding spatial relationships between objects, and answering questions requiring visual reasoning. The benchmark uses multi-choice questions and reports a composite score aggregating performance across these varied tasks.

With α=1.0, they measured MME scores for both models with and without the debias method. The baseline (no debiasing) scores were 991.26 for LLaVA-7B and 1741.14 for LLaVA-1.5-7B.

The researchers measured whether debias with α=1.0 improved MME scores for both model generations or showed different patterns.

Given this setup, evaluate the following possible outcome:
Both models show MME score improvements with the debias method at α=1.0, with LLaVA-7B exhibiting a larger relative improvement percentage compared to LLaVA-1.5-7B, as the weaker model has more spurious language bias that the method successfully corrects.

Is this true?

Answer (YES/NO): NO